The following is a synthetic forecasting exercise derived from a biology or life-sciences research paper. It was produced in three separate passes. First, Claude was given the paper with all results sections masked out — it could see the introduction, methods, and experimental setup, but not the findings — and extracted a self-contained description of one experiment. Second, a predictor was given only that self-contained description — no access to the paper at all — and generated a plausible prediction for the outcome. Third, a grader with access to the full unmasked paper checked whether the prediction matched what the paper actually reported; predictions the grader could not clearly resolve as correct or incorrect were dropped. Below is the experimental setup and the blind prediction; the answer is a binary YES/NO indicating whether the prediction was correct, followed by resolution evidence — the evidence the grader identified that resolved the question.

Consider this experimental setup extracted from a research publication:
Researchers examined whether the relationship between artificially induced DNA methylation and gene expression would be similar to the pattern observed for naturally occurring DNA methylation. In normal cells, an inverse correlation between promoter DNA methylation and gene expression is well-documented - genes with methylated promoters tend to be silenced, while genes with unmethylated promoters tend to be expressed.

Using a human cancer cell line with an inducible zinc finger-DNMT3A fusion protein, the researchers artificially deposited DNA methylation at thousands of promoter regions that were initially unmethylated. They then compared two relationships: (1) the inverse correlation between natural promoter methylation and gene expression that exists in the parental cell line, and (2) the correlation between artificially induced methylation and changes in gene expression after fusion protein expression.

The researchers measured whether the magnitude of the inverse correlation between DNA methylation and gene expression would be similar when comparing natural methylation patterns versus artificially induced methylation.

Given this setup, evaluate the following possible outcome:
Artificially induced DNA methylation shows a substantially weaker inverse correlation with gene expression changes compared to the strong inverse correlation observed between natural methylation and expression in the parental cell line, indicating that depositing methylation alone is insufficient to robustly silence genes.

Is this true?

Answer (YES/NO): YES